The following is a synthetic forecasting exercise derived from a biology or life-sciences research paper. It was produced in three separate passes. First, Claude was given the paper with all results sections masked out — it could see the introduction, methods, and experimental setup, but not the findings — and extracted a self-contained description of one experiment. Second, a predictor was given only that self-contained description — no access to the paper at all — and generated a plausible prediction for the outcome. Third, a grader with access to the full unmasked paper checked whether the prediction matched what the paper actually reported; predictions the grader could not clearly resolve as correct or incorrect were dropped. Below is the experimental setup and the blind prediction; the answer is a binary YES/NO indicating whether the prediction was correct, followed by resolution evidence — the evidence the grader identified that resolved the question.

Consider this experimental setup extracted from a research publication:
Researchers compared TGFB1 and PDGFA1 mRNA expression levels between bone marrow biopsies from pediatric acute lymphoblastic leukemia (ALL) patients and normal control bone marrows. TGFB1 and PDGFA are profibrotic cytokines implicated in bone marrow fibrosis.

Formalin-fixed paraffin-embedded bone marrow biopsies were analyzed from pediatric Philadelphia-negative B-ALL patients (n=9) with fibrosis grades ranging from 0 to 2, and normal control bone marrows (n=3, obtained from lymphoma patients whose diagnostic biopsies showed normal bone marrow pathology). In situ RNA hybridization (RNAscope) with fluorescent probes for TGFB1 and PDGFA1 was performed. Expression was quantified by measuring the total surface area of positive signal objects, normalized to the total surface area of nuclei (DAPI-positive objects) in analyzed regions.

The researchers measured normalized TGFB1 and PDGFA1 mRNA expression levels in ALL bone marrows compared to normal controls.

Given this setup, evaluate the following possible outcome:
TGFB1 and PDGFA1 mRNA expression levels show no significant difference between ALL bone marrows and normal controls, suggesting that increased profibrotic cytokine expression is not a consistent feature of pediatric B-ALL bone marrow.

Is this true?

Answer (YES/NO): NO